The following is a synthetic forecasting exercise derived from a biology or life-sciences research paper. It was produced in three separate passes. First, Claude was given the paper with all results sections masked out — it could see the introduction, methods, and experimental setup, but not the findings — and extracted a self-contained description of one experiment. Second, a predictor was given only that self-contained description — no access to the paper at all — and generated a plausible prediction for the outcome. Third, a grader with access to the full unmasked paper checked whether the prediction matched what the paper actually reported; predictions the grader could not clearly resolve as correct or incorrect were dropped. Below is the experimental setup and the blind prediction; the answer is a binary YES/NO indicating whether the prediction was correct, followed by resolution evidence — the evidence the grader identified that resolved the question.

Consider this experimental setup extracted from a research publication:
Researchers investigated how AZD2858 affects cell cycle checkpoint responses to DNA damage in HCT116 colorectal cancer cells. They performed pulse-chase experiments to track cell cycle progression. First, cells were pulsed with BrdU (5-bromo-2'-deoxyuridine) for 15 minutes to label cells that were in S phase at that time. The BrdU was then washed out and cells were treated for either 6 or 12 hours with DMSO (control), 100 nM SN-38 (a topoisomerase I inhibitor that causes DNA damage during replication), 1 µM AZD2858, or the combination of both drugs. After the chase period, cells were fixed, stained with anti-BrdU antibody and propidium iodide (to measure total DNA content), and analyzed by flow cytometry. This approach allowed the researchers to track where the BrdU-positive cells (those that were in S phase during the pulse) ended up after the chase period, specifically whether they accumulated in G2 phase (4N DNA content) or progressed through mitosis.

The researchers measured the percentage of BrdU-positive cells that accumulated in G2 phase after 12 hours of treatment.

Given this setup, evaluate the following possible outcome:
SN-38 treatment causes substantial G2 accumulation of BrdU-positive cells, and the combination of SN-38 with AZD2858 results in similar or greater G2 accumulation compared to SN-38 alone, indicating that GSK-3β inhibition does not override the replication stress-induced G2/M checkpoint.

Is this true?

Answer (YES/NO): NO